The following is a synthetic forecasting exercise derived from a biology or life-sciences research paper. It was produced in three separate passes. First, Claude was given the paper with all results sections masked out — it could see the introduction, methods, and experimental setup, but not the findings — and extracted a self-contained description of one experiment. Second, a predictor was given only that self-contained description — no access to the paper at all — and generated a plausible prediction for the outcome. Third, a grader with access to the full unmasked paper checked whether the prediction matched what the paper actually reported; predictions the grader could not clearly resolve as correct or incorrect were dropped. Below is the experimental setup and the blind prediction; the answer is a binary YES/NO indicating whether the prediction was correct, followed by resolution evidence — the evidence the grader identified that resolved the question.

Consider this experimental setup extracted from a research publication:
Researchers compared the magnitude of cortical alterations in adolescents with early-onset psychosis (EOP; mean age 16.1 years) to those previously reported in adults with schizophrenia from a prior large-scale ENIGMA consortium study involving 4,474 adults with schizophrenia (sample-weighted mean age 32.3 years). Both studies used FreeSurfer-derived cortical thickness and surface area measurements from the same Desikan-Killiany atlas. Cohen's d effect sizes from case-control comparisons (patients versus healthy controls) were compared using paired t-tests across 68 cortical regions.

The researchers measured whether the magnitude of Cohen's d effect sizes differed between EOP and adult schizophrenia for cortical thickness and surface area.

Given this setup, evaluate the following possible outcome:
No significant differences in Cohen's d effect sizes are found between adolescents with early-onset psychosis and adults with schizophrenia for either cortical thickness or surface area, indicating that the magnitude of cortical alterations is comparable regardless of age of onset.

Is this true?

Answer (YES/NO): NO